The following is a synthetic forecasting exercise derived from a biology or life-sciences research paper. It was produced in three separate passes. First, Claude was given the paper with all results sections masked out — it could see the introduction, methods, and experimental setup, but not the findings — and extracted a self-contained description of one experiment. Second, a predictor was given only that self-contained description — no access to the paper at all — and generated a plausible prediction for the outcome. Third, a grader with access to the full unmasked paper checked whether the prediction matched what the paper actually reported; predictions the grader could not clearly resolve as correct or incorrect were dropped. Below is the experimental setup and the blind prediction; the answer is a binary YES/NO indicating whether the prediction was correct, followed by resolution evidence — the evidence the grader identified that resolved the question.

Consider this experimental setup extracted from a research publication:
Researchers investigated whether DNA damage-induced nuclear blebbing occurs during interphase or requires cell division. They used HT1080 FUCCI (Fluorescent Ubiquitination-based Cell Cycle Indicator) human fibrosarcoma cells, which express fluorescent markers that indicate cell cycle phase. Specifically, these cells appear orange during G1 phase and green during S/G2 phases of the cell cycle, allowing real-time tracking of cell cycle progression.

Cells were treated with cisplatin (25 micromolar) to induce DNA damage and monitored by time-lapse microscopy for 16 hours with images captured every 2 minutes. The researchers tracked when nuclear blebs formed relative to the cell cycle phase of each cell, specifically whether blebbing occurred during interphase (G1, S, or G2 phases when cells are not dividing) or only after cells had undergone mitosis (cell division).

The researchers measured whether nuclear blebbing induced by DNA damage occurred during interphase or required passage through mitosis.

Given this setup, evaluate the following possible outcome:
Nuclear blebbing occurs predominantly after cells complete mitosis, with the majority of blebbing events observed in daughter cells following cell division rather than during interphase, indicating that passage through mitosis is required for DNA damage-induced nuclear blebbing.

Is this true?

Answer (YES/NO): NO